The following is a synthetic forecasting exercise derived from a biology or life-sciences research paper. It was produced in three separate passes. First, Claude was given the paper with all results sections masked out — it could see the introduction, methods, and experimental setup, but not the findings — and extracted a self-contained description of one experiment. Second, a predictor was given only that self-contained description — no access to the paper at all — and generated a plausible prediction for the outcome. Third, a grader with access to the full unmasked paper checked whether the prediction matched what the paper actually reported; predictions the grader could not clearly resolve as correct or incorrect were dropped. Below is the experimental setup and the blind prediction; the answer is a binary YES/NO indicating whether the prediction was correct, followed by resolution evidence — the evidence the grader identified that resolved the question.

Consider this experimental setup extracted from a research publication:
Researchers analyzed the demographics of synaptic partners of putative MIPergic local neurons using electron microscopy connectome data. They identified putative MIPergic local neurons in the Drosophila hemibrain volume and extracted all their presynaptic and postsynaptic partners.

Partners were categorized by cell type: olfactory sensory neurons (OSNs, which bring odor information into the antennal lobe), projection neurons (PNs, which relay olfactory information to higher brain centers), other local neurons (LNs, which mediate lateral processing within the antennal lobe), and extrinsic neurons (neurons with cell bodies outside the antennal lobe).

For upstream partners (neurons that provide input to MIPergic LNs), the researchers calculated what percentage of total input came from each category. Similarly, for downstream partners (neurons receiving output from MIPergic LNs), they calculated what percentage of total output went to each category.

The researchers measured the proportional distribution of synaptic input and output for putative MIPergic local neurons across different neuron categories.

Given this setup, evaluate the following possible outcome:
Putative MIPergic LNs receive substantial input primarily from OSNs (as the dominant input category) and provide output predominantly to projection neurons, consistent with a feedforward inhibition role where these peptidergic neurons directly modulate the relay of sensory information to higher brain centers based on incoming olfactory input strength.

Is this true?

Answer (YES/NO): NO